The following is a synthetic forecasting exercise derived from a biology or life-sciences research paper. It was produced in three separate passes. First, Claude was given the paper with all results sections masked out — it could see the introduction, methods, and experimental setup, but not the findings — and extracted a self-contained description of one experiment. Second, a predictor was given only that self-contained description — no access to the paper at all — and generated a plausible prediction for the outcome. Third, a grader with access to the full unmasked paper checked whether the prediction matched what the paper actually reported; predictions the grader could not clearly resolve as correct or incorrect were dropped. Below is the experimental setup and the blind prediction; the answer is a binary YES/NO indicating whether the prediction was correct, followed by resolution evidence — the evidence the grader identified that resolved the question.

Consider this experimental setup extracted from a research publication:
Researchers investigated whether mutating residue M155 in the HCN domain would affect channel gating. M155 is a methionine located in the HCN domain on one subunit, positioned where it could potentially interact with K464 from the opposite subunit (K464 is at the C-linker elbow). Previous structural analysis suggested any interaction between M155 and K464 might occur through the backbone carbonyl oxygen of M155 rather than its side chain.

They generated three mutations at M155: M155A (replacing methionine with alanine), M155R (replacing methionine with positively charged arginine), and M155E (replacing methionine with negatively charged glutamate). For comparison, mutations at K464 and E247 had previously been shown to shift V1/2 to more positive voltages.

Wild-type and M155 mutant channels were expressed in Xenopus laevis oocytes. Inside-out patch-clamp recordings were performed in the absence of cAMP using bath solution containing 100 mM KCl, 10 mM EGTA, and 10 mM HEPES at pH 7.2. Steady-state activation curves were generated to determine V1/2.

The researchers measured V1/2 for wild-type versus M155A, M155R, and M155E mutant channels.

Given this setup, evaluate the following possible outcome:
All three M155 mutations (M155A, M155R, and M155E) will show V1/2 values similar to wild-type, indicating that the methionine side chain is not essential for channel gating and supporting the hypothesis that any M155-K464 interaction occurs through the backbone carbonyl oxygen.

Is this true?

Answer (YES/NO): NO